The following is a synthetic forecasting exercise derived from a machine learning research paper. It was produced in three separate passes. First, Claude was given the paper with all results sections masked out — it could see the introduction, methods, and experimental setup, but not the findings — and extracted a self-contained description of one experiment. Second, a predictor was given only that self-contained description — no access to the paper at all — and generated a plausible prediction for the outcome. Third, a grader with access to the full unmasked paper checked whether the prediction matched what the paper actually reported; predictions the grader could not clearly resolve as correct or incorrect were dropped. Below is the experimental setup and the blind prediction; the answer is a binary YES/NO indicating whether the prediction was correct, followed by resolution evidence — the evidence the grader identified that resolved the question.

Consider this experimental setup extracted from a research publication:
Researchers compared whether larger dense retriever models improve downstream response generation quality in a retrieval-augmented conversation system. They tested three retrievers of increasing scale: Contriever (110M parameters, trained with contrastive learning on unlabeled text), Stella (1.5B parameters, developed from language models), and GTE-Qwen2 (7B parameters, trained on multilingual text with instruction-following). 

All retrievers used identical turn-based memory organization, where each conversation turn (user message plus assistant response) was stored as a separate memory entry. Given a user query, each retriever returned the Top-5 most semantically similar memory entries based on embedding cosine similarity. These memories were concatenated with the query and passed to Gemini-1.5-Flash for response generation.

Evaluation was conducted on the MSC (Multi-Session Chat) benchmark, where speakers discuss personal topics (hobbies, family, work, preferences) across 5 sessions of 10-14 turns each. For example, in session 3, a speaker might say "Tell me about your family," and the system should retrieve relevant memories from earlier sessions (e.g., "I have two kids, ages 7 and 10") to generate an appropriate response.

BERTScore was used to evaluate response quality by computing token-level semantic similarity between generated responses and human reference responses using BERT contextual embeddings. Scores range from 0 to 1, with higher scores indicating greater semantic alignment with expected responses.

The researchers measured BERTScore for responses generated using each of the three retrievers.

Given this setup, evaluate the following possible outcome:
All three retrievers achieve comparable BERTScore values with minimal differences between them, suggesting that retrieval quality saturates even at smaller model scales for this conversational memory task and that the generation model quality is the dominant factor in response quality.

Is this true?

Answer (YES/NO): NO